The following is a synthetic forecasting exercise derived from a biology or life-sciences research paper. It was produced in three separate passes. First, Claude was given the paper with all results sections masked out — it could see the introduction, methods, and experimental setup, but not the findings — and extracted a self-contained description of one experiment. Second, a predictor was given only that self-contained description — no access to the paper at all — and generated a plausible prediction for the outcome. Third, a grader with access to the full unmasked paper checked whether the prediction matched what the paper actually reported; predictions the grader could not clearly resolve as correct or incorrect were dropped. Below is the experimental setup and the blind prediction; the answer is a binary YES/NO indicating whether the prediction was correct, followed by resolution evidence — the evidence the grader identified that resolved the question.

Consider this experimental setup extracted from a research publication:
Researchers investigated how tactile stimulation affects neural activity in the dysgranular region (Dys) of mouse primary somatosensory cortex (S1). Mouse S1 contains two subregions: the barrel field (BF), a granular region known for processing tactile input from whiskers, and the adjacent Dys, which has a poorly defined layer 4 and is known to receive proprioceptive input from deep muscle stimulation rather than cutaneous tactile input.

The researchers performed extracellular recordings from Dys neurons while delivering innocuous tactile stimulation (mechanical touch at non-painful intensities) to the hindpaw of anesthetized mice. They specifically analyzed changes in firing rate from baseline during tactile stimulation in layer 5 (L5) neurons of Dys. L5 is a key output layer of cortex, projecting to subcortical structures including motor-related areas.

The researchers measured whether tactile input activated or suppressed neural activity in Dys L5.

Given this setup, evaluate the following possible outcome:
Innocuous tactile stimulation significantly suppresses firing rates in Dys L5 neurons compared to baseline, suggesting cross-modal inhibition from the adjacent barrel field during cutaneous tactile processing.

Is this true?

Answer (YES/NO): YES